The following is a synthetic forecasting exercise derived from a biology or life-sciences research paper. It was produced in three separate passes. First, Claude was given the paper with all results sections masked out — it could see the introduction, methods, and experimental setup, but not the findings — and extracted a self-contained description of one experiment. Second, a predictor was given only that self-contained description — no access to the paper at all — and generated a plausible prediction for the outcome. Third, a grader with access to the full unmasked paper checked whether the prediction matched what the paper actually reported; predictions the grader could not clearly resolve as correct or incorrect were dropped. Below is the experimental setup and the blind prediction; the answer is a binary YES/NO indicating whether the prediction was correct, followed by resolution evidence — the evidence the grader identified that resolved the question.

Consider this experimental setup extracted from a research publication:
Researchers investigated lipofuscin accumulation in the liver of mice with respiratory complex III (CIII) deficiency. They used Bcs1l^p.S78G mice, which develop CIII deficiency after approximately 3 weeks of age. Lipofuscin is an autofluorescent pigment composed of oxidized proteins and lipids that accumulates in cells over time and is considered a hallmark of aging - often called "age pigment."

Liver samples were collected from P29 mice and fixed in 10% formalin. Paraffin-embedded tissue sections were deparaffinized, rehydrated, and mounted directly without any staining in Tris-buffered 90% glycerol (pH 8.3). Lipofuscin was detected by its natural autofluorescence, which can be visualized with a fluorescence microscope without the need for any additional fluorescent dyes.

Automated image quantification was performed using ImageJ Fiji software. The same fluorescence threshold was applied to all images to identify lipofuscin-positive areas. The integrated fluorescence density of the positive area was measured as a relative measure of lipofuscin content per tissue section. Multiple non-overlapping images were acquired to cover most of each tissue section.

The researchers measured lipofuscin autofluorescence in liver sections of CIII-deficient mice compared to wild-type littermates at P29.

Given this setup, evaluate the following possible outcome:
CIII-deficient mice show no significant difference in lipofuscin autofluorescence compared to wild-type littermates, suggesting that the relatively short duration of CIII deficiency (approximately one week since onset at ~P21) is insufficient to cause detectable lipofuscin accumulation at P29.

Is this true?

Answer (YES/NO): NO